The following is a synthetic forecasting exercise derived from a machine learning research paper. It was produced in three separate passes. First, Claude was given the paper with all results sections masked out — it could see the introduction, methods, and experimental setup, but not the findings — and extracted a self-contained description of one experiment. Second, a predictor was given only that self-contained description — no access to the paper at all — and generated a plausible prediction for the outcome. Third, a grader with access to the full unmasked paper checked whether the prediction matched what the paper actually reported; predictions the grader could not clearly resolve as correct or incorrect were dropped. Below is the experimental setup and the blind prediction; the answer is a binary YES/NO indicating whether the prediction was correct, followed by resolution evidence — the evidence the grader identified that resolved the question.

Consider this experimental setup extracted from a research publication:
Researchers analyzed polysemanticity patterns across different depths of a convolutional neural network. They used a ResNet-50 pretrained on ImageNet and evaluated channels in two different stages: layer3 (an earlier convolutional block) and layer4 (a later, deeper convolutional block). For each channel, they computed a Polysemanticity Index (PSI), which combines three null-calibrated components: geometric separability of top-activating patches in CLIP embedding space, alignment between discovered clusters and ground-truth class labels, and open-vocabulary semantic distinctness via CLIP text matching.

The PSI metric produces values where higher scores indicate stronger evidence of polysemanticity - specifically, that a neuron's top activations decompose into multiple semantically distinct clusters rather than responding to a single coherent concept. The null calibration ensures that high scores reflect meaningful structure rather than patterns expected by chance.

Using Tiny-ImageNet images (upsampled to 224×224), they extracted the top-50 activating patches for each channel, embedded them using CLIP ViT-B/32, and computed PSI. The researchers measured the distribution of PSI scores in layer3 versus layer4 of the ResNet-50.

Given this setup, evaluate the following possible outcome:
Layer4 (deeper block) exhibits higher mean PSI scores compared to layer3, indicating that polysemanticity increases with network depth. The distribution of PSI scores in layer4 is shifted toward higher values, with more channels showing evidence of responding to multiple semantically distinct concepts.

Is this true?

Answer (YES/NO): YES